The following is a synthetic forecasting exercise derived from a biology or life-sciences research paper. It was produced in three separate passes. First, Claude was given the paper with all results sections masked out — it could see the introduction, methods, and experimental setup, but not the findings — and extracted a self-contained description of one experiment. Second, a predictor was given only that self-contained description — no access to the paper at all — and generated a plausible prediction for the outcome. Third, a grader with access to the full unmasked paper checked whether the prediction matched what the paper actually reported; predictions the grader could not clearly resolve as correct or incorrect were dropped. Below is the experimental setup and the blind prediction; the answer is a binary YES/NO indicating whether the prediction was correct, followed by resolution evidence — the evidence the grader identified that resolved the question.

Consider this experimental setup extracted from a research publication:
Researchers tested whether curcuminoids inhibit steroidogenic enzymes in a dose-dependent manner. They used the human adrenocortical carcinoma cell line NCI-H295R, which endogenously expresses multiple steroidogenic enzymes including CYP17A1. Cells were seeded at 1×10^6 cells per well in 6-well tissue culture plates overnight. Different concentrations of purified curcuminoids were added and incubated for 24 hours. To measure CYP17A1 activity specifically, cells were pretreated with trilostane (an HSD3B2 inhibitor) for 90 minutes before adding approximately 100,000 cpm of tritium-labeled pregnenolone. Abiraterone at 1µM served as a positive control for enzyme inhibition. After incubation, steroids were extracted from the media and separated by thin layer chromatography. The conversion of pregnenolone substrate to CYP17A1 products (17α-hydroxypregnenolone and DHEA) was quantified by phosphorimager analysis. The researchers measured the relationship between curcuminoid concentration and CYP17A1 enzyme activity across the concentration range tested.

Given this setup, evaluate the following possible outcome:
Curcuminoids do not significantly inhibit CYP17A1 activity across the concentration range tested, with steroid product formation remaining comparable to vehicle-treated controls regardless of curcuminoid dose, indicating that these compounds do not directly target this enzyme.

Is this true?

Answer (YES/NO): NO